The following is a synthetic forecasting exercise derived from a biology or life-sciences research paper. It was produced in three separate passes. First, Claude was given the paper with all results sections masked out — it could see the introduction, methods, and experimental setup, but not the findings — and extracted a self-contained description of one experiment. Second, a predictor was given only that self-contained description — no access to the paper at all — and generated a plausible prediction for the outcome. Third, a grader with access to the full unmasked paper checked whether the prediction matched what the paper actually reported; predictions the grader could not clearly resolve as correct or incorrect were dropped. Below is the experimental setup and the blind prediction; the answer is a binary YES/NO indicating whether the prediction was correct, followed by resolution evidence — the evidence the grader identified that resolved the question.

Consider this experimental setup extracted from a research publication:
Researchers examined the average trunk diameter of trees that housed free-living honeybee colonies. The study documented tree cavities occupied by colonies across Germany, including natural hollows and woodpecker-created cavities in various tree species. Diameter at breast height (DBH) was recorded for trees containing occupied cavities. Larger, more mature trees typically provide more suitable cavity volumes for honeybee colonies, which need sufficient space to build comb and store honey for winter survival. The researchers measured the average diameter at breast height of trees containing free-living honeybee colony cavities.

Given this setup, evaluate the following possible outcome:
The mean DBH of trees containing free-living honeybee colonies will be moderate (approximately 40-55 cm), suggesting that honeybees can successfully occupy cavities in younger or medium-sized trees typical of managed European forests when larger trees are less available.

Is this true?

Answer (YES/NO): NO